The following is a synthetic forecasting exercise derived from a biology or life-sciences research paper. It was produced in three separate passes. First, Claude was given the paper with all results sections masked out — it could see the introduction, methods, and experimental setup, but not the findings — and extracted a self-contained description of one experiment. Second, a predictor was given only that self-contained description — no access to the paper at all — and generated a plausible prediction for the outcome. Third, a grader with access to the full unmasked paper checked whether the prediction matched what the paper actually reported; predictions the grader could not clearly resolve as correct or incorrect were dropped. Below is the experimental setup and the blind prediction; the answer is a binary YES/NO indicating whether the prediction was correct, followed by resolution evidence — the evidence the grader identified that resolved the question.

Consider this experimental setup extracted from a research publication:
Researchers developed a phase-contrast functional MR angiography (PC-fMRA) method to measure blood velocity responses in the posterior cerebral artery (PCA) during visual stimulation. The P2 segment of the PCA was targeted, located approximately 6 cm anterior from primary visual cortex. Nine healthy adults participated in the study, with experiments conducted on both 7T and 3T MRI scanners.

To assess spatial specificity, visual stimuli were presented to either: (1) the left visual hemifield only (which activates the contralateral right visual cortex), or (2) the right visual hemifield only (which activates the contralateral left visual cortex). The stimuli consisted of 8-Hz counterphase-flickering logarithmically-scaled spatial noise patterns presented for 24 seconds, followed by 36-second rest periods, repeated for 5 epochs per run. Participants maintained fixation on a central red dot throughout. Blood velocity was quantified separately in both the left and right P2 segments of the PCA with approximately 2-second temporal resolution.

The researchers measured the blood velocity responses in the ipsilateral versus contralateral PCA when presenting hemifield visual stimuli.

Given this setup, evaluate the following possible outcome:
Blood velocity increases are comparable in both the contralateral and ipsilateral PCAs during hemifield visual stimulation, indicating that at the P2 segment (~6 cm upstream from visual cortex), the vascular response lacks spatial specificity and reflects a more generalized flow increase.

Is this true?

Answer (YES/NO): NO